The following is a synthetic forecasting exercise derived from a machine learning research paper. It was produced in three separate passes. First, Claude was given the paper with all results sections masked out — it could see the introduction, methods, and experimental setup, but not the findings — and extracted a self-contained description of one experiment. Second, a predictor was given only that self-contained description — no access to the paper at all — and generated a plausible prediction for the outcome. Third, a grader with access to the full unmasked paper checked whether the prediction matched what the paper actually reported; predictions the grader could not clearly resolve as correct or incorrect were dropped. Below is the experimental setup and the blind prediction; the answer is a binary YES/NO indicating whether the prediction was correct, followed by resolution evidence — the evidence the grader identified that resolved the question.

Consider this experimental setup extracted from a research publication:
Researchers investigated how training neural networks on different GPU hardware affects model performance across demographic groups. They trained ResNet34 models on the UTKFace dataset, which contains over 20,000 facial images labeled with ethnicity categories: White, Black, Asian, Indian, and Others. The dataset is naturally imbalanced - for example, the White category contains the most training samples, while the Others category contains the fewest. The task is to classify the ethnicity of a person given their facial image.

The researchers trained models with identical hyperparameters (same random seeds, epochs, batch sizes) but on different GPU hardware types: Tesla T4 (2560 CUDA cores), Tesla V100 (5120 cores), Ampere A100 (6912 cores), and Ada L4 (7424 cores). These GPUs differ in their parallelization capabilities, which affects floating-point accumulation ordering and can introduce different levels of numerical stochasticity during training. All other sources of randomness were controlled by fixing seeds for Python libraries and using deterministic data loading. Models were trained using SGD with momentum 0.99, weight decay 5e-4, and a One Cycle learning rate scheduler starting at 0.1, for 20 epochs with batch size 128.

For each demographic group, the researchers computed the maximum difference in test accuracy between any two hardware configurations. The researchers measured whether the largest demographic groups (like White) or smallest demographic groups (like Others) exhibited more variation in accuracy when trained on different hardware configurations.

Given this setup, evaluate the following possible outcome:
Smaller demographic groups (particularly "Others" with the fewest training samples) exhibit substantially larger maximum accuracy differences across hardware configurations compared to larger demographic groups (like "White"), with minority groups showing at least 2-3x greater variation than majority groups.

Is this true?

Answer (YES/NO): NO